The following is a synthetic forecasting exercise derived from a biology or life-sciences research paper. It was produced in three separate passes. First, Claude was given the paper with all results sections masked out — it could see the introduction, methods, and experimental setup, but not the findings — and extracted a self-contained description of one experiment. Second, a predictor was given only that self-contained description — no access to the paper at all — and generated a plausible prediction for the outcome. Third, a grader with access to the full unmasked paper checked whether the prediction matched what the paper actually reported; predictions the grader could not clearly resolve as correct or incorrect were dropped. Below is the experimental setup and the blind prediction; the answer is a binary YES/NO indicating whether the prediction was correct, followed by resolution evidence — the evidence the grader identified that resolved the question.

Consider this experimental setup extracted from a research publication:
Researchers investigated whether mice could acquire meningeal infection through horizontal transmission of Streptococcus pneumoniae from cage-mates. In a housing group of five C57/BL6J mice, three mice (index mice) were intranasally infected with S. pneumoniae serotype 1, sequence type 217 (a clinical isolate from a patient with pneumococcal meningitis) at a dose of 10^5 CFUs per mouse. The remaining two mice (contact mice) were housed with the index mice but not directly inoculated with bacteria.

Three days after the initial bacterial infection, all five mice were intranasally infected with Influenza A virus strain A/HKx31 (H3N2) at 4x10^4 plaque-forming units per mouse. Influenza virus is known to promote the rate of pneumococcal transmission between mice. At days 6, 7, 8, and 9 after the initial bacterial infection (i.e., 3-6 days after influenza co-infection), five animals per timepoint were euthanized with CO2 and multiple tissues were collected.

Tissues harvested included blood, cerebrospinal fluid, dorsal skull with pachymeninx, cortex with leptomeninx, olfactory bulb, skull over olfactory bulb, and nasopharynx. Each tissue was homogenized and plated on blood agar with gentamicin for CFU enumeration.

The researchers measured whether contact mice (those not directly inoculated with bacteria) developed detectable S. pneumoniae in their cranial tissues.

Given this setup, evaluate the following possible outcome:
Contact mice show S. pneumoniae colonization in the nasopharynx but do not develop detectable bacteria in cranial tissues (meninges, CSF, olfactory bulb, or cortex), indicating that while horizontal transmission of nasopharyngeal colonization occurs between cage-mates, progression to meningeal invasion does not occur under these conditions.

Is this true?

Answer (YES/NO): NO